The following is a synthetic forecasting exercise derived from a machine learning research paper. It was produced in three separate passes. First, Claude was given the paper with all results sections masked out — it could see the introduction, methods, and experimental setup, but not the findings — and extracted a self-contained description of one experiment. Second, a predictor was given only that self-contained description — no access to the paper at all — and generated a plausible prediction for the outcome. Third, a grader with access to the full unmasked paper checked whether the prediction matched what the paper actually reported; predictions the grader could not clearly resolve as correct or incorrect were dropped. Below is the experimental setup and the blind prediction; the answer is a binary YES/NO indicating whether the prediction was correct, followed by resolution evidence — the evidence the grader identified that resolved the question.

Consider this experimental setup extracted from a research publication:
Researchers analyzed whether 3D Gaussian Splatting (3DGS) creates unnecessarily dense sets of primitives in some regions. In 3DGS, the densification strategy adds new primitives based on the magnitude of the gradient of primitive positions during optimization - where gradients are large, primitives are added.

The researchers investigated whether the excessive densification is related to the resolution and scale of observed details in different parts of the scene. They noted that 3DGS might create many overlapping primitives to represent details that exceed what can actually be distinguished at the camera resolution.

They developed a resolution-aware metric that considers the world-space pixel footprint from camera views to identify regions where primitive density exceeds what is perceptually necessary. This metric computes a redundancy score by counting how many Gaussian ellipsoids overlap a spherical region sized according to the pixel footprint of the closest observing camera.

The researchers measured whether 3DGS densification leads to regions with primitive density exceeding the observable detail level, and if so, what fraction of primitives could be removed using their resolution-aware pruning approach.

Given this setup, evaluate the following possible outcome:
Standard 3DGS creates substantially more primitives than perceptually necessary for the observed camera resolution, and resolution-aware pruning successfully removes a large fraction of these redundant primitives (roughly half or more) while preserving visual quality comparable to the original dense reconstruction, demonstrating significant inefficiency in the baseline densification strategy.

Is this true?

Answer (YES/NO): YES